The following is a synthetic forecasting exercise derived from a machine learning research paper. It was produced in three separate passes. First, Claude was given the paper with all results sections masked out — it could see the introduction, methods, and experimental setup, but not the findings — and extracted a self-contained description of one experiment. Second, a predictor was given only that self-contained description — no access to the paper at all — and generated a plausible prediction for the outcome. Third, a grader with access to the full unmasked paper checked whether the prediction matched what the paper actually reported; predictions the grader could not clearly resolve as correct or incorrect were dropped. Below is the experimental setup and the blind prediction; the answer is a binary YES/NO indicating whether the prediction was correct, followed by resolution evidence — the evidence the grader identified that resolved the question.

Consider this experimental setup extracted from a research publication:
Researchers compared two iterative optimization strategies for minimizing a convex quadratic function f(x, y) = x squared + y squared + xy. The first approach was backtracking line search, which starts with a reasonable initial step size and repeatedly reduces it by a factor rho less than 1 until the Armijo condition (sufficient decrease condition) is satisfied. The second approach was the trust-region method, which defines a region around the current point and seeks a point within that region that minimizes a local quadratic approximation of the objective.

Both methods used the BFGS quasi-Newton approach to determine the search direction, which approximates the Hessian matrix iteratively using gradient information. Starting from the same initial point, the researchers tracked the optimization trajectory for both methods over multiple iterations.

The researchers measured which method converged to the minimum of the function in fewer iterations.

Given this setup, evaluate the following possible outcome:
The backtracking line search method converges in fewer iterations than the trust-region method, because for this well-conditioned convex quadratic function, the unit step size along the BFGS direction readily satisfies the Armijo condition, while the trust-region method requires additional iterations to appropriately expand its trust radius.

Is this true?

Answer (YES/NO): NO